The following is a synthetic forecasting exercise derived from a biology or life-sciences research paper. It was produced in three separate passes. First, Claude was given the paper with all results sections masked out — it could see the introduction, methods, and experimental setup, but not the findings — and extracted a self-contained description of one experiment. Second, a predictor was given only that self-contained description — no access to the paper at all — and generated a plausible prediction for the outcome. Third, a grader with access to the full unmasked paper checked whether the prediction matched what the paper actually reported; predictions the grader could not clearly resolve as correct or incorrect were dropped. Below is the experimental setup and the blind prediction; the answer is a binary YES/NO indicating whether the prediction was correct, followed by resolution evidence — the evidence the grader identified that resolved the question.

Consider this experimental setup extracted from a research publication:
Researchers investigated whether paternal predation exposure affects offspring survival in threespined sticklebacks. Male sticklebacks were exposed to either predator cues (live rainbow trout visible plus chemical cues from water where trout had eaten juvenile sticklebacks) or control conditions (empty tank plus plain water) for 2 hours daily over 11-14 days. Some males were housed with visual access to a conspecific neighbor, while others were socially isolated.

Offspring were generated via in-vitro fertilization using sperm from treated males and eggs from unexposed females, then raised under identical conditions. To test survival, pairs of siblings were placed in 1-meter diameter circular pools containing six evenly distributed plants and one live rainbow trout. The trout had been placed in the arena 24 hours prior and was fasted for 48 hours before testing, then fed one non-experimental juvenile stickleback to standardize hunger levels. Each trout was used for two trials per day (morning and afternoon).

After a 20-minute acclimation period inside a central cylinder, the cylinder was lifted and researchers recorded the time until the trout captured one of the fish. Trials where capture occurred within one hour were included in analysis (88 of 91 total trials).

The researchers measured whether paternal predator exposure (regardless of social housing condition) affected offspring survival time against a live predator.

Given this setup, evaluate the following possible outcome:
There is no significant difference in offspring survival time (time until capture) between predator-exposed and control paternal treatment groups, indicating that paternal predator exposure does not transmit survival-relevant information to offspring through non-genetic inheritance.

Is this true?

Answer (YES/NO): NO